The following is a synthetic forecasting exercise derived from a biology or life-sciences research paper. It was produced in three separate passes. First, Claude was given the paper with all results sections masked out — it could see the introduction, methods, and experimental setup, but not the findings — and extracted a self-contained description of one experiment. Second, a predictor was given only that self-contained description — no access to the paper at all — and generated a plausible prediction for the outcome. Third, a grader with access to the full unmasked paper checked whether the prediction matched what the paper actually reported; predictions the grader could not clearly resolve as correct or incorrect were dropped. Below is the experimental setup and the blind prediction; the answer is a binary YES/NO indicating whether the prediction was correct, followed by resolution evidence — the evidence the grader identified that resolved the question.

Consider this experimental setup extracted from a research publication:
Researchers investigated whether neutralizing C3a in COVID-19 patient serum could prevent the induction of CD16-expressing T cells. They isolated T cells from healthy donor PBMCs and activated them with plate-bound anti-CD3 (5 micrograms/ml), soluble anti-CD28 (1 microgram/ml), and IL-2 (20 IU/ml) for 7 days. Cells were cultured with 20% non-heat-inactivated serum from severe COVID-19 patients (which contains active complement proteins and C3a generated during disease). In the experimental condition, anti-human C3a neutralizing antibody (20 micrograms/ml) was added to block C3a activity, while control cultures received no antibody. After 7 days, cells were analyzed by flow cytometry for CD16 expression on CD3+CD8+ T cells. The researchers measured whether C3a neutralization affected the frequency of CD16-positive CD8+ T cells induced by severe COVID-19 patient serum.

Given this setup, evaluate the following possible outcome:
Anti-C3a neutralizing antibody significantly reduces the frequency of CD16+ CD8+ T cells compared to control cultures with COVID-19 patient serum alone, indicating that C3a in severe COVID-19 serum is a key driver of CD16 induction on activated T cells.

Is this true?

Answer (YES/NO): YES